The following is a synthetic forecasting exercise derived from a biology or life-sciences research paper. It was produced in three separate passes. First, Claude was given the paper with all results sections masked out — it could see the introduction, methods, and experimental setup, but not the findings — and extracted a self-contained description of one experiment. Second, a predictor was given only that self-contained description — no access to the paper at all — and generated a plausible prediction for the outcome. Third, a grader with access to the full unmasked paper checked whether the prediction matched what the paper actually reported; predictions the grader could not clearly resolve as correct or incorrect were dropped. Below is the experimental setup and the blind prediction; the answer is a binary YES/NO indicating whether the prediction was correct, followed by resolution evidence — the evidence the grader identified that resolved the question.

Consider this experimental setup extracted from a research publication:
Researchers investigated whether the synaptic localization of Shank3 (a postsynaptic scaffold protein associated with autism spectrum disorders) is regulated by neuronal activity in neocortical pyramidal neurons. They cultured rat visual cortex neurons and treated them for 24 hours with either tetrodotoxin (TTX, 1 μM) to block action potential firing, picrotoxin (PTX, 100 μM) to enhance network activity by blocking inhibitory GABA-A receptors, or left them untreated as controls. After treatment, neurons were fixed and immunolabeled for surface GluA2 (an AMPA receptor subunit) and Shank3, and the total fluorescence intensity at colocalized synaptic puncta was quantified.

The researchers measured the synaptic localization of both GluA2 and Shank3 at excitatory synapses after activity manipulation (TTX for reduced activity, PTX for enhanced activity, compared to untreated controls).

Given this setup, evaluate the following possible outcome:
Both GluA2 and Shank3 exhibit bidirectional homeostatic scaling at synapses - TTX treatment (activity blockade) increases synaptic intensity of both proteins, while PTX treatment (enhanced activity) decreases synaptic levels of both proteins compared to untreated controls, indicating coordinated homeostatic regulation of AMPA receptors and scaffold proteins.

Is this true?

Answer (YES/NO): YES